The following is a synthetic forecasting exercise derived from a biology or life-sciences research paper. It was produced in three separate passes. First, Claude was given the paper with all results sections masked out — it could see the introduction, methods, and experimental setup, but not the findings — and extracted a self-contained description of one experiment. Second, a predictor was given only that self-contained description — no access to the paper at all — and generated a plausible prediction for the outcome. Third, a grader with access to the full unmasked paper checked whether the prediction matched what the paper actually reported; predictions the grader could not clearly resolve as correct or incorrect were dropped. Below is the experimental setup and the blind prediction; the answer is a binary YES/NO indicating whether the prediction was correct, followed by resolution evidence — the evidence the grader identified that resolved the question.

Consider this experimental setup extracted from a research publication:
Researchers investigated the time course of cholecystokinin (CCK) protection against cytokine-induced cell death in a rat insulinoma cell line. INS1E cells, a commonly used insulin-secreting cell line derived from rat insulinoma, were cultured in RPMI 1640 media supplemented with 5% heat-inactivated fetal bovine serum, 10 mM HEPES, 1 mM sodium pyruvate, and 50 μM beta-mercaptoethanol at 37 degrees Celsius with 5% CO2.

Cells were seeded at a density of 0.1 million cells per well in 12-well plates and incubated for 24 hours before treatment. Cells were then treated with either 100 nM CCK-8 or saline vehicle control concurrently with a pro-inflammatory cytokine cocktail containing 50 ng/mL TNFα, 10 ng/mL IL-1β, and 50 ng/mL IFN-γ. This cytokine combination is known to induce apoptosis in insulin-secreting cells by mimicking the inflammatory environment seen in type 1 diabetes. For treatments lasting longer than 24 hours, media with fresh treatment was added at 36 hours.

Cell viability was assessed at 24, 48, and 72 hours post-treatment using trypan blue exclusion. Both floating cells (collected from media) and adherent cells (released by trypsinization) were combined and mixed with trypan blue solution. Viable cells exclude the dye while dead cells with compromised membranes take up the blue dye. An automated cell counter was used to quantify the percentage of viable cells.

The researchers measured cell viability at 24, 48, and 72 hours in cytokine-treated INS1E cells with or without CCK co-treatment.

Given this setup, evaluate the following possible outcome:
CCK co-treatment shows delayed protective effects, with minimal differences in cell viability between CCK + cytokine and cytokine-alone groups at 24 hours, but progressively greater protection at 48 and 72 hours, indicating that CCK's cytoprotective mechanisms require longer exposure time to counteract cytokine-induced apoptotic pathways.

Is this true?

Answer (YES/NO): NO